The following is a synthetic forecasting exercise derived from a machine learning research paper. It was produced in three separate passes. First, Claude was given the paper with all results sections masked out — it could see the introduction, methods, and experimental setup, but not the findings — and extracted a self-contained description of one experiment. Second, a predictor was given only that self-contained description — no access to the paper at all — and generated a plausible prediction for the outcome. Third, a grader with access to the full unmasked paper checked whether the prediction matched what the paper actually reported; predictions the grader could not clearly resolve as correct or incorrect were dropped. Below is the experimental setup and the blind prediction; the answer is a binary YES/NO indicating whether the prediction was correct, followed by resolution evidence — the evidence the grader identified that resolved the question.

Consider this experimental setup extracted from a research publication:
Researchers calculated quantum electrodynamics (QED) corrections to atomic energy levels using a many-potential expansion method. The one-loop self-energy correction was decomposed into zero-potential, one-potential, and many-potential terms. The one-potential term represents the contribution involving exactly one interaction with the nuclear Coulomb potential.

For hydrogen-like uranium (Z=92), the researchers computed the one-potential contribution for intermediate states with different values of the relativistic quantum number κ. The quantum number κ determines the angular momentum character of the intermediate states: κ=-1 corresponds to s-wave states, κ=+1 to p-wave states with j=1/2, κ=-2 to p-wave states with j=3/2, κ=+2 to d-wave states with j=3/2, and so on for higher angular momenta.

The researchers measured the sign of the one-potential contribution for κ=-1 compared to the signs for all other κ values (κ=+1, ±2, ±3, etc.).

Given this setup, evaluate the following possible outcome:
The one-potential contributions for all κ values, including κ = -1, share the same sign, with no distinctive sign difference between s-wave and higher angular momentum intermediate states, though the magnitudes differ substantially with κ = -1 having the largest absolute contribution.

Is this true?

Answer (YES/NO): NO